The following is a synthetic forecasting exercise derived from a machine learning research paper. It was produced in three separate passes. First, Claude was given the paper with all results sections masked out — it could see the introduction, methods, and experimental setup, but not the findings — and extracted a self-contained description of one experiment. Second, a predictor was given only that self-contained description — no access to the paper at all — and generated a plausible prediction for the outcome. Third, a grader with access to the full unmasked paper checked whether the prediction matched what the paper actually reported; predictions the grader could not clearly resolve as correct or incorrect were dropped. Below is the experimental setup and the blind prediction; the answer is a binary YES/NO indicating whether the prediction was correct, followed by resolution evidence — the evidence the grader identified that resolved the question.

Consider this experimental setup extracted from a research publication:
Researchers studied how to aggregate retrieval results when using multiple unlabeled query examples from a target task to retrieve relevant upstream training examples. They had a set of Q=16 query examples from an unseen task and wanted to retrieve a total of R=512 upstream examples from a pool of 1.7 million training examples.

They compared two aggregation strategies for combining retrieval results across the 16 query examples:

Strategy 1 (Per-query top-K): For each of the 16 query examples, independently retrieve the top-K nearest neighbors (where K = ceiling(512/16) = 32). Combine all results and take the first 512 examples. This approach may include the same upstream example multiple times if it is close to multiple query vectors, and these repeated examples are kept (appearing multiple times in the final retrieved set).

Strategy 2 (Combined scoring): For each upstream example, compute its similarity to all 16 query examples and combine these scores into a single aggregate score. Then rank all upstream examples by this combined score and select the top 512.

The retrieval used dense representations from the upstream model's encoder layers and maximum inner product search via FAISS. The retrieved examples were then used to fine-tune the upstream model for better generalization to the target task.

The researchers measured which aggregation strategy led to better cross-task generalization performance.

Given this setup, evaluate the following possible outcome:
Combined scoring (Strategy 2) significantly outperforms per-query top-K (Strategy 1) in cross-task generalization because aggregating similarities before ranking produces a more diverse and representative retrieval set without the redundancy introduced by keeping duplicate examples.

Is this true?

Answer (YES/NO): NO